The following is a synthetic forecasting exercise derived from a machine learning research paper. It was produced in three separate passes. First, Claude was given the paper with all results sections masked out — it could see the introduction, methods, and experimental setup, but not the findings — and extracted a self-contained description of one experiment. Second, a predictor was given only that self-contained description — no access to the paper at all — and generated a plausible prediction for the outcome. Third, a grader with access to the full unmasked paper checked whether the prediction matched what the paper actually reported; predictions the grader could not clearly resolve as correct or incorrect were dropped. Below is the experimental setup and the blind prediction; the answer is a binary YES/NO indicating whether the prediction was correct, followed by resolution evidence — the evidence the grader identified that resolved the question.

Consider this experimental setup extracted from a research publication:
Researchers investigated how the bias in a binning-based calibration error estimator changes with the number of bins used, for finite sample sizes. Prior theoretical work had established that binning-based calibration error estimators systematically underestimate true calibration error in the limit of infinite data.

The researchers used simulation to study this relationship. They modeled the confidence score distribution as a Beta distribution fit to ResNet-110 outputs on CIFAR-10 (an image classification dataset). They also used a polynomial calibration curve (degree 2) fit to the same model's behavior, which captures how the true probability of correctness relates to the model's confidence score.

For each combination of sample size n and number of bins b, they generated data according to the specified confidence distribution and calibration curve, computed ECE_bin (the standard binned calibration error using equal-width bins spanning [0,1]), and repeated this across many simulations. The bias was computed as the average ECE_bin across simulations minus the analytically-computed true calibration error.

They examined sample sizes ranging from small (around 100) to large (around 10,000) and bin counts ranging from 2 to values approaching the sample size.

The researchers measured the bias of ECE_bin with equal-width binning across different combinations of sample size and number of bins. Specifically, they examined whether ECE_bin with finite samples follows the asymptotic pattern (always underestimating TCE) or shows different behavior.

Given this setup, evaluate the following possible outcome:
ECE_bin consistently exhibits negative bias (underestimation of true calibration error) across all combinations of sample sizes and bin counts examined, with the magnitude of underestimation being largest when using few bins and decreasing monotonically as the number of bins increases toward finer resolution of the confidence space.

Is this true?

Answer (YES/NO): NO